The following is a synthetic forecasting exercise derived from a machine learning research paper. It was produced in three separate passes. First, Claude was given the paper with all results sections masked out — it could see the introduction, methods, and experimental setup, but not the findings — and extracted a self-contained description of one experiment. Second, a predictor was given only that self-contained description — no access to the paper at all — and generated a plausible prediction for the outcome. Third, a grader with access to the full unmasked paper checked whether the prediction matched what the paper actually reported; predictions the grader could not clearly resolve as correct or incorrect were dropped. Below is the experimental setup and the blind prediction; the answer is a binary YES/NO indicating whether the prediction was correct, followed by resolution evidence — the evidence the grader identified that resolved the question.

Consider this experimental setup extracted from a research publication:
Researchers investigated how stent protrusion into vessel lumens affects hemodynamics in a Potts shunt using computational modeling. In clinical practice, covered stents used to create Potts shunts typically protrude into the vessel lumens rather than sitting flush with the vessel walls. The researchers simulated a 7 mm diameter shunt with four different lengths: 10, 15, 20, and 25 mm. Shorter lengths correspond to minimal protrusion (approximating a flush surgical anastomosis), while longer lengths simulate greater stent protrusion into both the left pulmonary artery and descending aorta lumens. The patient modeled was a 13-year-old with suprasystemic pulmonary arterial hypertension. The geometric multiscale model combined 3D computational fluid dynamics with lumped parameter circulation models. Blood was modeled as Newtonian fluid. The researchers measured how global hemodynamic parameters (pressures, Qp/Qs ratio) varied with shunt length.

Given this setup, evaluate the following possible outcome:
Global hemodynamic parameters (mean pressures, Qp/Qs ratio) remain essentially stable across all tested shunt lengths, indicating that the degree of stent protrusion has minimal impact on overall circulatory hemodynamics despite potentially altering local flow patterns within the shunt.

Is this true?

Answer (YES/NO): YES